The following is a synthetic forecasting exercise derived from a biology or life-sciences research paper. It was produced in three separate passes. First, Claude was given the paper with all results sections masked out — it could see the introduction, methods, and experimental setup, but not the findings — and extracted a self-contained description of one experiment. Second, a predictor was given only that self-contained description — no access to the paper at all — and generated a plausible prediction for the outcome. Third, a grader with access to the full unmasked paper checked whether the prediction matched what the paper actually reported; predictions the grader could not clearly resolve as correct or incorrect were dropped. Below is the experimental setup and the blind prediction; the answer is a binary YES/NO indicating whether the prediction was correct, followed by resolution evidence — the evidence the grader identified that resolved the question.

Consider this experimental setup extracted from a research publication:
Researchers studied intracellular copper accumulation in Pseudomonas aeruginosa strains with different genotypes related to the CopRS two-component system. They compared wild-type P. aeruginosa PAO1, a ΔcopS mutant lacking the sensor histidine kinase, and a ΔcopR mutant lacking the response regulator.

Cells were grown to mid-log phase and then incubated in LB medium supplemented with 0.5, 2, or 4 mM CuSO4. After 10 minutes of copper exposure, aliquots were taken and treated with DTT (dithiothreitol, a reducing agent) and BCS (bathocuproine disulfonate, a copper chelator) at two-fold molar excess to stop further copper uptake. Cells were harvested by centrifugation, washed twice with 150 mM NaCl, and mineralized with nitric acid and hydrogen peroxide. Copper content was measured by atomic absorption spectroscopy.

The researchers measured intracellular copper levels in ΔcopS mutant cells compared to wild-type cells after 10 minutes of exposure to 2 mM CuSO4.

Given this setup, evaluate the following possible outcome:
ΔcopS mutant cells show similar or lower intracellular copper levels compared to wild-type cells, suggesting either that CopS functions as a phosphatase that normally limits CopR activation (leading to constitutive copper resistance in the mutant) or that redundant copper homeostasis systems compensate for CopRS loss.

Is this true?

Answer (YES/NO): YES